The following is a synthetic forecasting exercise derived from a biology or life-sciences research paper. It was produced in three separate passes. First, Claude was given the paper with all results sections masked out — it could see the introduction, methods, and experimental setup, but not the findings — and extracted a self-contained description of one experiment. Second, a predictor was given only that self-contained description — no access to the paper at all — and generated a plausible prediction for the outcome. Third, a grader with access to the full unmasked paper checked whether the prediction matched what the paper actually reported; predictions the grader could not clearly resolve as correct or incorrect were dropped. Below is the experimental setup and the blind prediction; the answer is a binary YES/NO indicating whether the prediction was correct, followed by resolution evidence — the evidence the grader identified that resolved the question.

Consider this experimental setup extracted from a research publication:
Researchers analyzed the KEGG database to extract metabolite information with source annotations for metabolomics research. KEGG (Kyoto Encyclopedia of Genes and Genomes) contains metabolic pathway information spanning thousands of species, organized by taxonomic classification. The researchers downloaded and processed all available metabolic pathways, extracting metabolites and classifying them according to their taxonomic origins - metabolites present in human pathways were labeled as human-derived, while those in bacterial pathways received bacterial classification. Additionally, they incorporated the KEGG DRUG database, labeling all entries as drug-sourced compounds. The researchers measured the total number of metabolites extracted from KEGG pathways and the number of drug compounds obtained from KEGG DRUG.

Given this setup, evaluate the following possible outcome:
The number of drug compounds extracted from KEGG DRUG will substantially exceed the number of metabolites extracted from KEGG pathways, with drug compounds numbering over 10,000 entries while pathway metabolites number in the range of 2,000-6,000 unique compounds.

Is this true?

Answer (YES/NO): NO